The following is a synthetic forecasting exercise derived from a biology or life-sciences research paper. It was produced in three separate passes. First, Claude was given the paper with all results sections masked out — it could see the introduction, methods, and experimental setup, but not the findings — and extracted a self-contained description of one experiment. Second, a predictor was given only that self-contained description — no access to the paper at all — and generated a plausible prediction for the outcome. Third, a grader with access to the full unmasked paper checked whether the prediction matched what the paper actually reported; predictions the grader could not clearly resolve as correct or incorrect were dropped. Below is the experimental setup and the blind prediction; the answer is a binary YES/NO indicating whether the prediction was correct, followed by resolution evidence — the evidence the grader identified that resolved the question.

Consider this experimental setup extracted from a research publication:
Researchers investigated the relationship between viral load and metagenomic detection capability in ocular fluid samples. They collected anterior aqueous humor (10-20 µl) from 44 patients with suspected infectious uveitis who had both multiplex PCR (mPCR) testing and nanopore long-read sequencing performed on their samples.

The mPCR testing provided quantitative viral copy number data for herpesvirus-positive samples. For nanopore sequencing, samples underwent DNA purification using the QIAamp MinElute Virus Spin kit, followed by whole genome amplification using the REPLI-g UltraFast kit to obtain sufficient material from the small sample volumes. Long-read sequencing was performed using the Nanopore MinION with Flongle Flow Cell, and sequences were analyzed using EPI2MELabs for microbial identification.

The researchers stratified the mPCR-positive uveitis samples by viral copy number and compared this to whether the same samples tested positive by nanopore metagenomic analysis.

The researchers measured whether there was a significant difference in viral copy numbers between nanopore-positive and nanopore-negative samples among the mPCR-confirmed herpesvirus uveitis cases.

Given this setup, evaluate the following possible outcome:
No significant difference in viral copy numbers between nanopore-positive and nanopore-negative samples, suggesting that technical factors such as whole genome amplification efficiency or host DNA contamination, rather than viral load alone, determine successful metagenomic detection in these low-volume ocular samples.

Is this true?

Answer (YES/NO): NO